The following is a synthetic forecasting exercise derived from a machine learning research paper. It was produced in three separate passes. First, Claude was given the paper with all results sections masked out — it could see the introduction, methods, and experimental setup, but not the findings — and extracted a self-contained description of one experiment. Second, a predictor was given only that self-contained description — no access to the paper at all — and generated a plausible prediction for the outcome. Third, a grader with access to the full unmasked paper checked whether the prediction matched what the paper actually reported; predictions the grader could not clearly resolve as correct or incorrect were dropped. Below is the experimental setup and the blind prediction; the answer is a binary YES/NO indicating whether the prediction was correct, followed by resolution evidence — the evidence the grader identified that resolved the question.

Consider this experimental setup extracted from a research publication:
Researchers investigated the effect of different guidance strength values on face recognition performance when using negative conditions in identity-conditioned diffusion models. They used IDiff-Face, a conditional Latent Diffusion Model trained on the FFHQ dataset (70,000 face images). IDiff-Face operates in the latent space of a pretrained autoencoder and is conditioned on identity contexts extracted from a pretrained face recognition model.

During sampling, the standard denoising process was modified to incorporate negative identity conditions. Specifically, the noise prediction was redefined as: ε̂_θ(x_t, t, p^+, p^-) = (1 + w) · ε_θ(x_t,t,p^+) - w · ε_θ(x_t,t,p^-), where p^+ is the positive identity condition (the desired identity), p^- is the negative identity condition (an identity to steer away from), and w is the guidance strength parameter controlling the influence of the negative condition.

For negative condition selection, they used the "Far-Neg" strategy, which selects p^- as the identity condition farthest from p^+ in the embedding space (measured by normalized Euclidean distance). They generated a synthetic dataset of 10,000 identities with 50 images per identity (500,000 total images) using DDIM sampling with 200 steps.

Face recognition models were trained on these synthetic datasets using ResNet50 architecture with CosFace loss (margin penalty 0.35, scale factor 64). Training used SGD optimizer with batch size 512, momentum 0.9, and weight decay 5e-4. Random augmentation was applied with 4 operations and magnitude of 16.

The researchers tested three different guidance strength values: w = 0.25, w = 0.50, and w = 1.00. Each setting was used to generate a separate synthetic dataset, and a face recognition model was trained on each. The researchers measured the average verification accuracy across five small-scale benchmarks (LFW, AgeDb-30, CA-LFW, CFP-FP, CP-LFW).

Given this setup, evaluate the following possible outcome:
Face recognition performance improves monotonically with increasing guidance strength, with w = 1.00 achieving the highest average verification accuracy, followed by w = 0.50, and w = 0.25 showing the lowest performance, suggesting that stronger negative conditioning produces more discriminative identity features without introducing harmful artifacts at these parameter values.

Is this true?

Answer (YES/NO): NO